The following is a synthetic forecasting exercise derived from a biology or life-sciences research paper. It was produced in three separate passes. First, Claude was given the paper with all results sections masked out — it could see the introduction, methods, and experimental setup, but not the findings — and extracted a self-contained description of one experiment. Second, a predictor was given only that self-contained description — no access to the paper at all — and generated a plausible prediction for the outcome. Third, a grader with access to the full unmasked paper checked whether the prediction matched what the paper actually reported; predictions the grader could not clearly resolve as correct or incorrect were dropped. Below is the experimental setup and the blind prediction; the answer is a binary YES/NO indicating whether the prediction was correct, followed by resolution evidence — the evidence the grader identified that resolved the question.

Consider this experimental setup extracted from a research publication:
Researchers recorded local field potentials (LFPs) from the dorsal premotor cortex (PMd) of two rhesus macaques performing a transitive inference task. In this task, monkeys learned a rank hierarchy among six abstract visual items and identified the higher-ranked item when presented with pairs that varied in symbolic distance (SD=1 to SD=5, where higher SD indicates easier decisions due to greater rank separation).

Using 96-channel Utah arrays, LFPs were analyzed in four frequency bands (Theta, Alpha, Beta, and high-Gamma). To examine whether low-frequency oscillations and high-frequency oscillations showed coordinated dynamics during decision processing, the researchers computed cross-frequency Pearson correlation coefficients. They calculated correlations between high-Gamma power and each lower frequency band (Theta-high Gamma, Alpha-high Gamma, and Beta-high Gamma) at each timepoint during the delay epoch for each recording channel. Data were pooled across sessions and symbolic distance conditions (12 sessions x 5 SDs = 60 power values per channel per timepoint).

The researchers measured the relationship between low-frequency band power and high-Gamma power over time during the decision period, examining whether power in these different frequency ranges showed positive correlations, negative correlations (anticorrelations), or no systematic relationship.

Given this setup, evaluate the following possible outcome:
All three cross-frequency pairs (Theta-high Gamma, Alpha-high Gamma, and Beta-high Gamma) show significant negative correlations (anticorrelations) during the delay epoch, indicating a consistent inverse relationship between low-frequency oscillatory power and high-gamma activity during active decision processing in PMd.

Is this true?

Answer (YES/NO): YES